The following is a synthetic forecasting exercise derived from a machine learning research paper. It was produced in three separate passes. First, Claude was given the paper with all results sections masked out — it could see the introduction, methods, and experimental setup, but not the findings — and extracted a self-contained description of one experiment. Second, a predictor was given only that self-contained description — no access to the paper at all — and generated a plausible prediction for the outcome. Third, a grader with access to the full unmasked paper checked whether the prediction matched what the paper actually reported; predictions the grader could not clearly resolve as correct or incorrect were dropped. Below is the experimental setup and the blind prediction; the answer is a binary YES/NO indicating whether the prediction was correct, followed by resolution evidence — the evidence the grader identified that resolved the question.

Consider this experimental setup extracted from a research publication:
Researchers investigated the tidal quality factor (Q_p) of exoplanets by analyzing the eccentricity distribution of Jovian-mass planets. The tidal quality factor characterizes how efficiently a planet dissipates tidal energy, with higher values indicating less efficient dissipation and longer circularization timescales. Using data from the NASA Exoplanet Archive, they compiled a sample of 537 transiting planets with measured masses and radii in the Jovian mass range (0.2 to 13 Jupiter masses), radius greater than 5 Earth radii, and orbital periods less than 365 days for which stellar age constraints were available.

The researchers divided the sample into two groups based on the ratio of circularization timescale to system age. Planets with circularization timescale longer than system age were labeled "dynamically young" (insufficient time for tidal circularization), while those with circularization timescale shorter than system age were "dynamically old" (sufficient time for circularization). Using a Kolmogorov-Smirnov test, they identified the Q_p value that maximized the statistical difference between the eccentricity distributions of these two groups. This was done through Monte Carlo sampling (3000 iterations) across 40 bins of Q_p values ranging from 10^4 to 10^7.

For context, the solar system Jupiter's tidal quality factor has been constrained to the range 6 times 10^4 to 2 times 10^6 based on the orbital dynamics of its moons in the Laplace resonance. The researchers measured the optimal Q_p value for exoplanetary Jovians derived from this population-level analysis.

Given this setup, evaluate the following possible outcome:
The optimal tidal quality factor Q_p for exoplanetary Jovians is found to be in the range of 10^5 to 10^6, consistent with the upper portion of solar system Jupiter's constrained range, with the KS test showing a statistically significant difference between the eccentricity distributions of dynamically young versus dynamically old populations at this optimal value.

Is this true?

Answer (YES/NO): YES